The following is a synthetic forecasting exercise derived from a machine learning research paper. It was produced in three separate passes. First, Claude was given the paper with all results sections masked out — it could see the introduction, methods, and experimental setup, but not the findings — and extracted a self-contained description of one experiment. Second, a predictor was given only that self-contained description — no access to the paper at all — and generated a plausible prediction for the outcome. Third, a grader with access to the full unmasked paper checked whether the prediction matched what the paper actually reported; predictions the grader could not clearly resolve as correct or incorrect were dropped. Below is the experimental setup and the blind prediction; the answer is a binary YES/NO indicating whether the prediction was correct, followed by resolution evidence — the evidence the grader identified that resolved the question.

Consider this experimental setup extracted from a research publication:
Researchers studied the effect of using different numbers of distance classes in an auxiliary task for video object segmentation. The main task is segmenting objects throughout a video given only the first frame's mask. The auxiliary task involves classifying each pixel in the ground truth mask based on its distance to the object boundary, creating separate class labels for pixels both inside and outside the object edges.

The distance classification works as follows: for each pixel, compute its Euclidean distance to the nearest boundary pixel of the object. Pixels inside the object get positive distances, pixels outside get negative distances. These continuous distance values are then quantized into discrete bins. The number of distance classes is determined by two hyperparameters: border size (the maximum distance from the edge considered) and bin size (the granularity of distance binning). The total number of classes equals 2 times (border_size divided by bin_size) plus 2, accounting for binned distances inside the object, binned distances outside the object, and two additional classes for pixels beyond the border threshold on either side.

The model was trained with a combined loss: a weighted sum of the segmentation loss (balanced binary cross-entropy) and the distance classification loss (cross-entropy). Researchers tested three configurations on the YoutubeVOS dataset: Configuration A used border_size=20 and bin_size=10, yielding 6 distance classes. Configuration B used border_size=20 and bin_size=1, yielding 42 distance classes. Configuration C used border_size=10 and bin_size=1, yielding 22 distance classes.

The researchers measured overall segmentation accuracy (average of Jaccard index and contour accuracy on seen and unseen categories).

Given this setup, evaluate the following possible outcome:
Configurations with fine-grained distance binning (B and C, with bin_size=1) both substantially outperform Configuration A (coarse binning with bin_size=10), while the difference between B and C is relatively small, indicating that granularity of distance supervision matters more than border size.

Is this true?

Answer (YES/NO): NO